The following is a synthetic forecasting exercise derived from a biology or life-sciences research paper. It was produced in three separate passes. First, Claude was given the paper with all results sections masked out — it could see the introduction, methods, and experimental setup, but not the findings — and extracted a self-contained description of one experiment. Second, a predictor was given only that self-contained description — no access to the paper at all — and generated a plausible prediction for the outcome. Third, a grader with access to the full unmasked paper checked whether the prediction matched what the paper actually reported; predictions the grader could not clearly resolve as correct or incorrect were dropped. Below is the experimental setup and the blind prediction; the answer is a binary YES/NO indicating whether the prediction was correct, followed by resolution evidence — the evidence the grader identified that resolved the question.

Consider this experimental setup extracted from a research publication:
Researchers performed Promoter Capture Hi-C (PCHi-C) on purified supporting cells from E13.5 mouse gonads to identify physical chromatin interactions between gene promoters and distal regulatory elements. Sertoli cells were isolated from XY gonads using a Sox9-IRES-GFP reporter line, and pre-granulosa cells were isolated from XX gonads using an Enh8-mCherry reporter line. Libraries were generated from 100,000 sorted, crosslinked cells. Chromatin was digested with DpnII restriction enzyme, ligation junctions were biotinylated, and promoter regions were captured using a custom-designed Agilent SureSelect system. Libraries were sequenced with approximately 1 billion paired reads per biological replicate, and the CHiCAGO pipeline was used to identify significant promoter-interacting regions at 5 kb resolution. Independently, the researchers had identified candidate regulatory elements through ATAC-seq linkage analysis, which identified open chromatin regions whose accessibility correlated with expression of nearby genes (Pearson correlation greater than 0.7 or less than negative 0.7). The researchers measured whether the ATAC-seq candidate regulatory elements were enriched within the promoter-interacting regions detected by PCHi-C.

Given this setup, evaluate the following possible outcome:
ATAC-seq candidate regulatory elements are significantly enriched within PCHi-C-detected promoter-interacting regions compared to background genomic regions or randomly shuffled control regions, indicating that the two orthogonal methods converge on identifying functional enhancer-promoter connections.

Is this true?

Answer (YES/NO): YES